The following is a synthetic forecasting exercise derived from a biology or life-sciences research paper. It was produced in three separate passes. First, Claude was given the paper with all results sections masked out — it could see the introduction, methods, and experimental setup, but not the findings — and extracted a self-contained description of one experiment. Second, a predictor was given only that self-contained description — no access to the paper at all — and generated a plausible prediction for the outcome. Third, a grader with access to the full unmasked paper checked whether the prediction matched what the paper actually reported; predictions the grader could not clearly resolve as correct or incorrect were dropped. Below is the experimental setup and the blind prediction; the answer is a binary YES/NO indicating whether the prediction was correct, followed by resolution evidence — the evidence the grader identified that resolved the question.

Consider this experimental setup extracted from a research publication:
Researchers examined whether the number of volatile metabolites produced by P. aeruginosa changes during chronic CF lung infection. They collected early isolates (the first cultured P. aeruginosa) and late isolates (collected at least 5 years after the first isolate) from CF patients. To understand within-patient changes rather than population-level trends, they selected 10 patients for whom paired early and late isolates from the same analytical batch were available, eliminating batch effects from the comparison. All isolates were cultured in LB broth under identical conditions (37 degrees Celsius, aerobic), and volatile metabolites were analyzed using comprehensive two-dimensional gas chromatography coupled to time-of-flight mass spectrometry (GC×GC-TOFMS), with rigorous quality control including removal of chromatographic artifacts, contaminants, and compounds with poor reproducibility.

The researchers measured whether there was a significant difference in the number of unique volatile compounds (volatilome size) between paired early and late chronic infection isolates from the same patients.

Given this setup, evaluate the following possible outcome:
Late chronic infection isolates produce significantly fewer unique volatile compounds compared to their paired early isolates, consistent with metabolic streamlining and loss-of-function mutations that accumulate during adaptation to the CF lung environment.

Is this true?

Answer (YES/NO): NO